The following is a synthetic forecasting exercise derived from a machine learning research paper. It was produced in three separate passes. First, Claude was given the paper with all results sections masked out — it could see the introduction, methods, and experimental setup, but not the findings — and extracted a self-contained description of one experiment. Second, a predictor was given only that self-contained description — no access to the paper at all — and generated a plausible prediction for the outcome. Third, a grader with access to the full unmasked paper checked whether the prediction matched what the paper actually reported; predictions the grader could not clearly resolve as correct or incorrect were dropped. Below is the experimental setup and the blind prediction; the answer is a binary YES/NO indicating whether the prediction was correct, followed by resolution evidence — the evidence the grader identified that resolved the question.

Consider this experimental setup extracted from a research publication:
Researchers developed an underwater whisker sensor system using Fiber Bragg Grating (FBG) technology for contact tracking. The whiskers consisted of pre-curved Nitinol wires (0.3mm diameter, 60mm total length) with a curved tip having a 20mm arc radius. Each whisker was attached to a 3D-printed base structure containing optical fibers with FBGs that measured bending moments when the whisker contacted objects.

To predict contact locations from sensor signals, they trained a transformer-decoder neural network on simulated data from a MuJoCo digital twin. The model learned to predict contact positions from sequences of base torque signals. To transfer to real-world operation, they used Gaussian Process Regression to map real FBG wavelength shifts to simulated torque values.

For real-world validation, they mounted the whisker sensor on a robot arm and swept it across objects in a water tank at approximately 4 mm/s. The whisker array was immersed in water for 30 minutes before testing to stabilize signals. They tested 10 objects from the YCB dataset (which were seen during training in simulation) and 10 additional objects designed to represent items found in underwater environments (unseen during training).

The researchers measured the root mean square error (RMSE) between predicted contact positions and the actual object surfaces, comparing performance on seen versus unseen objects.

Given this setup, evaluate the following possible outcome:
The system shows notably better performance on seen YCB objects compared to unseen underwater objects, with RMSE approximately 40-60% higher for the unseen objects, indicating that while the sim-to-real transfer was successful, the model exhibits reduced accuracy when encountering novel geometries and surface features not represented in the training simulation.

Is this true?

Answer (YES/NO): NO